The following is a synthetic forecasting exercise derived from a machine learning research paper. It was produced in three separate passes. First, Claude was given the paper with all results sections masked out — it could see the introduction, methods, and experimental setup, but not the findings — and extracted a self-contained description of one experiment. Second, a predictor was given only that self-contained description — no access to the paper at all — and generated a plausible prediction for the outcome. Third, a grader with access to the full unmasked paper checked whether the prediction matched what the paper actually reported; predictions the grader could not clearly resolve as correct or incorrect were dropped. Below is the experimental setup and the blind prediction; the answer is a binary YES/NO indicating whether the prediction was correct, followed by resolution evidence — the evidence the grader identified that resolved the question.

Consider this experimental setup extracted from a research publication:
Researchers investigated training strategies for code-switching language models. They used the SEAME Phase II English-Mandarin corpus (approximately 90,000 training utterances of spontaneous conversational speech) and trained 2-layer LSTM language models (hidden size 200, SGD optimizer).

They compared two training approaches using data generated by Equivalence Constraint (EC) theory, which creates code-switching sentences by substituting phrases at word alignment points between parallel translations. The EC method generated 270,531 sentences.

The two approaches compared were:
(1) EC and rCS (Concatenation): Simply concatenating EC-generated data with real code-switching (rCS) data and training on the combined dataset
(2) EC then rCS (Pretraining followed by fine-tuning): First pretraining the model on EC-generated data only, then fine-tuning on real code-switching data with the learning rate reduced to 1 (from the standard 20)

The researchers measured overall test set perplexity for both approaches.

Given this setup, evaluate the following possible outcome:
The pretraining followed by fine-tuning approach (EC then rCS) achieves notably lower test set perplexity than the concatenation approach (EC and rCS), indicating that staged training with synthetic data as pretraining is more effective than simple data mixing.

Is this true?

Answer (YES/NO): NO